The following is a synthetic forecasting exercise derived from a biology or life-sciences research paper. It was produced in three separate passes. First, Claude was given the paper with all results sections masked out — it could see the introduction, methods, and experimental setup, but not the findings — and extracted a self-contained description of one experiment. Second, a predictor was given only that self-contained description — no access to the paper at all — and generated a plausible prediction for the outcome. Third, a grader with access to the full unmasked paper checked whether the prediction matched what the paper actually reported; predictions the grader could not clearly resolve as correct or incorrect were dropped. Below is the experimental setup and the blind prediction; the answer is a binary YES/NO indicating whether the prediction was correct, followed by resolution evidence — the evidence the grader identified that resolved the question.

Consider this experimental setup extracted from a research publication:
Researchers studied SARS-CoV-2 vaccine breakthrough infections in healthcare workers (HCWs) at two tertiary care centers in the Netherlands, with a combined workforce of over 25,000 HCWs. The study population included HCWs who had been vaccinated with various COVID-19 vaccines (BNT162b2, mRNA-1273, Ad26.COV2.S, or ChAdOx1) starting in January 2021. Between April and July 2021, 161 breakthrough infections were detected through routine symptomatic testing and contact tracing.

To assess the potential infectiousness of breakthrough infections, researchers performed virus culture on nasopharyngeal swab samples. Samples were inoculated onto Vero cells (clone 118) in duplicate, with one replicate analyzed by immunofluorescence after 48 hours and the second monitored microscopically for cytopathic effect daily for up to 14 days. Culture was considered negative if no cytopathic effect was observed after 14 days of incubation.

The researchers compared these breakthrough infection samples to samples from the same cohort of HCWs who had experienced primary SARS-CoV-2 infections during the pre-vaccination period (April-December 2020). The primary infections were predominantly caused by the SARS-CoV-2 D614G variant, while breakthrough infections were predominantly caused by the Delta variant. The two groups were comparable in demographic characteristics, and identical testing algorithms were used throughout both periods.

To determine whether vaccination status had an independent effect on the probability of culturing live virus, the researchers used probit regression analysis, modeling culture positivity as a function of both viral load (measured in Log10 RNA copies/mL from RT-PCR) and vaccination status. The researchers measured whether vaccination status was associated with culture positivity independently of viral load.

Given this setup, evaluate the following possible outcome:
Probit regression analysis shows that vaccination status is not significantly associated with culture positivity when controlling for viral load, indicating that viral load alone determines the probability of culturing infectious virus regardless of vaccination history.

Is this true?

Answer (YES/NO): NO